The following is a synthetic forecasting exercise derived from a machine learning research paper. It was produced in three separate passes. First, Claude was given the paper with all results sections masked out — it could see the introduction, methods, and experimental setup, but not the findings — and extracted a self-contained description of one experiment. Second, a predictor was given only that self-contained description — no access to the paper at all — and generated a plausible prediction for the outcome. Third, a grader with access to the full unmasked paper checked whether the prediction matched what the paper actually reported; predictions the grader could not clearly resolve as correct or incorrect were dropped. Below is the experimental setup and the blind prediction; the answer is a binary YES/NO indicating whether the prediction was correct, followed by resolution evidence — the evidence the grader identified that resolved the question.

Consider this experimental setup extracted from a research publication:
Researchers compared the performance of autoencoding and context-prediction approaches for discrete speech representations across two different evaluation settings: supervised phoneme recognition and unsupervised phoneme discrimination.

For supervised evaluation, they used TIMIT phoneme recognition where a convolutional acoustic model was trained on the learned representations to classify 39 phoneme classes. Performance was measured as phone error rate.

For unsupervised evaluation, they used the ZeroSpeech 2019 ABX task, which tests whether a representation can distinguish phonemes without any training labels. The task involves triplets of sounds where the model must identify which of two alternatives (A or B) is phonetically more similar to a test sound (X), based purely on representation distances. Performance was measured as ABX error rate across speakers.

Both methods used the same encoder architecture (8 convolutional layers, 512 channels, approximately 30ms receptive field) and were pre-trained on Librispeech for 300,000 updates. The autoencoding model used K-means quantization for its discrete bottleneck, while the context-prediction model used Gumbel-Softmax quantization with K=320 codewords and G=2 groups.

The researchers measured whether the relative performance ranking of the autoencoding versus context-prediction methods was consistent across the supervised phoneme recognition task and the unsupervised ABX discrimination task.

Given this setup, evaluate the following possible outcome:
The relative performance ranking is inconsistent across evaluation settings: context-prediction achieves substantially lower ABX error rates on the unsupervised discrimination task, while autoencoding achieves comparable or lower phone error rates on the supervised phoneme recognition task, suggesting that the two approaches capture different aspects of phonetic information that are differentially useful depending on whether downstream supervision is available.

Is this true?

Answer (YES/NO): NO